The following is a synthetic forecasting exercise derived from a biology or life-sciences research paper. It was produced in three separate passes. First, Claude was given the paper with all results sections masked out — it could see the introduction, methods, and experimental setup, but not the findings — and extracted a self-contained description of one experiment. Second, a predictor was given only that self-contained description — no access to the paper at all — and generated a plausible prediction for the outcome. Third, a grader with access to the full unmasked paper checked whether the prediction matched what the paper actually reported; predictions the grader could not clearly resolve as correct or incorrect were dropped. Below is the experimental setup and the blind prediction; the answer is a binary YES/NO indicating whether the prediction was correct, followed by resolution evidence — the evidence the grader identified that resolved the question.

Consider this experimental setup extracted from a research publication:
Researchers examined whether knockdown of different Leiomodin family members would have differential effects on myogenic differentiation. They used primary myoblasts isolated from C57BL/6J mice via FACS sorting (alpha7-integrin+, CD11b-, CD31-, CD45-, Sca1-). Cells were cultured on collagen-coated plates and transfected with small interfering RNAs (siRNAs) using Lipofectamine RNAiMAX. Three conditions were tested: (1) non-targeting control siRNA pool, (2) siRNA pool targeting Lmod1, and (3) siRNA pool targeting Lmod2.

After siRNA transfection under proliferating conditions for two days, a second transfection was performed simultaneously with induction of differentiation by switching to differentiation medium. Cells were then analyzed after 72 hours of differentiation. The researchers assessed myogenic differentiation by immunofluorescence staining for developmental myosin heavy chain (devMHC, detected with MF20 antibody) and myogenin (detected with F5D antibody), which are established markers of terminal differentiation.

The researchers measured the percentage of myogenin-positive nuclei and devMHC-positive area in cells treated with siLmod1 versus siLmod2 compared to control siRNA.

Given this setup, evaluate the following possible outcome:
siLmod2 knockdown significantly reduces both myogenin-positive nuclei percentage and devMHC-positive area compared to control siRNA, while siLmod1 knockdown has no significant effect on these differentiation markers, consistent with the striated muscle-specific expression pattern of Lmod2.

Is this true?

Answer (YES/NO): NO